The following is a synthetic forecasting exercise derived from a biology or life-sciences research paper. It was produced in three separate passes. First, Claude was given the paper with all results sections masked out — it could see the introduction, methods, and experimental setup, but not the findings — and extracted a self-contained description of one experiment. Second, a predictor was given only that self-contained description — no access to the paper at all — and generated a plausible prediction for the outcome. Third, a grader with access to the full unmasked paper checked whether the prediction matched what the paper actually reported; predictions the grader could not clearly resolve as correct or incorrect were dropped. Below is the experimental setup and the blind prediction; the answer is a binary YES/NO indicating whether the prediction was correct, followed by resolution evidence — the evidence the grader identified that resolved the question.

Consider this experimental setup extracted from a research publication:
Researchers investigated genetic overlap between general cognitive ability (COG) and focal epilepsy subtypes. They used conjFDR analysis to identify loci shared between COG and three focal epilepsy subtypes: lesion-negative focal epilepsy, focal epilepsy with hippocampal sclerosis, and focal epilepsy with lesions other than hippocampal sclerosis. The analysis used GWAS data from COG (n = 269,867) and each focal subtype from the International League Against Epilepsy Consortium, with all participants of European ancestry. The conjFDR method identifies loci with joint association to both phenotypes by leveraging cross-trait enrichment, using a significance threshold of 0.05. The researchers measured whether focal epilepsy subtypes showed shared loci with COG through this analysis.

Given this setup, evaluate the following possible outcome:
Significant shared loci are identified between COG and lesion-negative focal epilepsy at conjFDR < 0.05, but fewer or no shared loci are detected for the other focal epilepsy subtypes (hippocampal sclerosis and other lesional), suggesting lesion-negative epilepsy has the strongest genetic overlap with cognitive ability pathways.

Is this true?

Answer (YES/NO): NO